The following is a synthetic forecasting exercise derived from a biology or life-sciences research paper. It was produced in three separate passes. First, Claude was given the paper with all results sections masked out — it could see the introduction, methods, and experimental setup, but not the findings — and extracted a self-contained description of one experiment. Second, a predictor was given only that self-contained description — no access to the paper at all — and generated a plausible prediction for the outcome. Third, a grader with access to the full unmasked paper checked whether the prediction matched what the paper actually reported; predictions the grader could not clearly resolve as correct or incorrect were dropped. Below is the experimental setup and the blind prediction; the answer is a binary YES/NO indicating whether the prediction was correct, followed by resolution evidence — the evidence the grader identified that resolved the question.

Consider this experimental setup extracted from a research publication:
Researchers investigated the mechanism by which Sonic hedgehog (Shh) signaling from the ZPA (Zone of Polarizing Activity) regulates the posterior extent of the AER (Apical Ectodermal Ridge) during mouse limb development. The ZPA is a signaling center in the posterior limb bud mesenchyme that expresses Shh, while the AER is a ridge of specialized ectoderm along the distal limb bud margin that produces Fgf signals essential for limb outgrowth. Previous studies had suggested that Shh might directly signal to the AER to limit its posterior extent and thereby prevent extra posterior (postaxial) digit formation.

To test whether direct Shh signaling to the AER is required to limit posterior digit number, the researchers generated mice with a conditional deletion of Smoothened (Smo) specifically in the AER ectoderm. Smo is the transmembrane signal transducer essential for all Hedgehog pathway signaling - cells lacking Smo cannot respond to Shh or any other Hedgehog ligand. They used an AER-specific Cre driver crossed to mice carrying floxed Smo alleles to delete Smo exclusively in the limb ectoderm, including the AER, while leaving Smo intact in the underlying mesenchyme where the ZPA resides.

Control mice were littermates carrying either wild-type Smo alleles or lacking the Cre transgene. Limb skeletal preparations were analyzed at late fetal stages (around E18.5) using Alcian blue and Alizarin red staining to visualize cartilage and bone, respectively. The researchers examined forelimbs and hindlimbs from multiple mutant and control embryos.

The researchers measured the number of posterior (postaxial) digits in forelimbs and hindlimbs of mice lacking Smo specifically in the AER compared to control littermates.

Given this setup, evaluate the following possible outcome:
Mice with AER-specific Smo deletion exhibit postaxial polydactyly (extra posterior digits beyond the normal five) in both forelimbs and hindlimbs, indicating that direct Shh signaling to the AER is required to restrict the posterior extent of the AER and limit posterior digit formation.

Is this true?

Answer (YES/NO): NO